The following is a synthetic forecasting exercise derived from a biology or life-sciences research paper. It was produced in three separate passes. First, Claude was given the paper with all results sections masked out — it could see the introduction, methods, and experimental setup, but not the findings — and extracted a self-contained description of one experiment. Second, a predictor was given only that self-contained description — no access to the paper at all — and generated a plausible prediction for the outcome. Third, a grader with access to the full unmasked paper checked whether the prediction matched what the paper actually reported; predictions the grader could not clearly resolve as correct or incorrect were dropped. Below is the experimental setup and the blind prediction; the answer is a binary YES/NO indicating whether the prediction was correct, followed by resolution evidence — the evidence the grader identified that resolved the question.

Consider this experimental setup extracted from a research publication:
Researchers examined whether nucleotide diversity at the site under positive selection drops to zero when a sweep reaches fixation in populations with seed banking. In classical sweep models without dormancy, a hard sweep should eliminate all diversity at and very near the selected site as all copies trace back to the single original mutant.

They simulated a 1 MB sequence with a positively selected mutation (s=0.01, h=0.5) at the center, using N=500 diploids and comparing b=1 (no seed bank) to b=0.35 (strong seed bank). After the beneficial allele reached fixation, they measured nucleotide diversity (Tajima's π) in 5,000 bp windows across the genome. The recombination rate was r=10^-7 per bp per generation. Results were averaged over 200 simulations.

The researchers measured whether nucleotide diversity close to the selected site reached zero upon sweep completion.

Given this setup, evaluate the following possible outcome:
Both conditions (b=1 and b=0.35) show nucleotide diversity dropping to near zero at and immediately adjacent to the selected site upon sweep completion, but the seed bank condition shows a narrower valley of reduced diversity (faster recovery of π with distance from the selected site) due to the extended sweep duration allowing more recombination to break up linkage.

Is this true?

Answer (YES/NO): NO